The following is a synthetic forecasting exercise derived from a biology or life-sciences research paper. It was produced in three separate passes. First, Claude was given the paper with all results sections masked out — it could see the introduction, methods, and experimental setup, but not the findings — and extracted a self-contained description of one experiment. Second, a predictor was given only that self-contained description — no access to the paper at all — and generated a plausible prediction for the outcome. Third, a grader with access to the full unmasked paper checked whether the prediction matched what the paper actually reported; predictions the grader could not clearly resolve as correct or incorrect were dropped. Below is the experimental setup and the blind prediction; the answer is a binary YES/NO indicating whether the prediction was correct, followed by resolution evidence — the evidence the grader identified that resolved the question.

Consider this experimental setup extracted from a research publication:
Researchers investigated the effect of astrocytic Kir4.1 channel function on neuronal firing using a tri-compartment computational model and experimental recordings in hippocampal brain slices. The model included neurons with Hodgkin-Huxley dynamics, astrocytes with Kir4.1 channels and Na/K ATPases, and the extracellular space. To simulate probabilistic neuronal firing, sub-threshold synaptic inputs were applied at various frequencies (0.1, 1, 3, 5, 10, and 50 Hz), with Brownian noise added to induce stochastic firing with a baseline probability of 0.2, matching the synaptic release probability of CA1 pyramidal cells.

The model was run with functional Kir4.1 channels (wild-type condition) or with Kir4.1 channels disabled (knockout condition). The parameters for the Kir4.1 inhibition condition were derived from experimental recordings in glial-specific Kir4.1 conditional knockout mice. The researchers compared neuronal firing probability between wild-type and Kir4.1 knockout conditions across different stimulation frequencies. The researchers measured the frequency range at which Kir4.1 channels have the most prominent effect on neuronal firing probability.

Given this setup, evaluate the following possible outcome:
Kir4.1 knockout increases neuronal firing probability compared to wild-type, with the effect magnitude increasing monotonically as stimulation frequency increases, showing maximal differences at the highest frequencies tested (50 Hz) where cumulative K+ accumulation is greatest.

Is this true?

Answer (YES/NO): NO